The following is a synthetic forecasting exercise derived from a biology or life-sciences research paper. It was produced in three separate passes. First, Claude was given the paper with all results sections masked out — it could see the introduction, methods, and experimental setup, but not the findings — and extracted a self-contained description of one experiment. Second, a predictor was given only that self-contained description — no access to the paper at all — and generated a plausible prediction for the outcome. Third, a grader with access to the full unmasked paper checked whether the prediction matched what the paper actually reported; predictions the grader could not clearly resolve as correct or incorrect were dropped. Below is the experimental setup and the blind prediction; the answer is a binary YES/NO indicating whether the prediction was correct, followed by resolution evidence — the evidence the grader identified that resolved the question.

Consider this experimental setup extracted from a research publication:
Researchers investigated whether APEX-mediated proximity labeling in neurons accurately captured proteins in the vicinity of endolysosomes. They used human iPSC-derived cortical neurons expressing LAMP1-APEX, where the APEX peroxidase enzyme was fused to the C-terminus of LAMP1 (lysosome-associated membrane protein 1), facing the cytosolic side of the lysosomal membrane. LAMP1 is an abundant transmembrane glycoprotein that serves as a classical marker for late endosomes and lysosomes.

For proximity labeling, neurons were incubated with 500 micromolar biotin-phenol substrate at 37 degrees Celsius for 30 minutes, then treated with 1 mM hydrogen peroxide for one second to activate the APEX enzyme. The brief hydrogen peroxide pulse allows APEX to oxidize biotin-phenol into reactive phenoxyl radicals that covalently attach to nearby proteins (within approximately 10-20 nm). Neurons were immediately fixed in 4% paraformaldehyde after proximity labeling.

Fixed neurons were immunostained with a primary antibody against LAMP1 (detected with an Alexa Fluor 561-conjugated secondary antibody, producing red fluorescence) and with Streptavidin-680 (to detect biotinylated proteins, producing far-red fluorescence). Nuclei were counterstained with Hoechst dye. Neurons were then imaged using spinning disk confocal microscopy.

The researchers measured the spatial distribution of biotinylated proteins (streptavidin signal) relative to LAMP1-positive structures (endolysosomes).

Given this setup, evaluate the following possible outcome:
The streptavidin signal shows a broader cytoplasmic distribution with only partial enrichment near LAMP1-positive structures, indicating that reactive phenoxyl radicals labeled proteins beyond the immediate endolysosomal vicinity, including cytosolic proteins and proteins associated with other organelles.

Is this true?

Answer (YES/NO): NO